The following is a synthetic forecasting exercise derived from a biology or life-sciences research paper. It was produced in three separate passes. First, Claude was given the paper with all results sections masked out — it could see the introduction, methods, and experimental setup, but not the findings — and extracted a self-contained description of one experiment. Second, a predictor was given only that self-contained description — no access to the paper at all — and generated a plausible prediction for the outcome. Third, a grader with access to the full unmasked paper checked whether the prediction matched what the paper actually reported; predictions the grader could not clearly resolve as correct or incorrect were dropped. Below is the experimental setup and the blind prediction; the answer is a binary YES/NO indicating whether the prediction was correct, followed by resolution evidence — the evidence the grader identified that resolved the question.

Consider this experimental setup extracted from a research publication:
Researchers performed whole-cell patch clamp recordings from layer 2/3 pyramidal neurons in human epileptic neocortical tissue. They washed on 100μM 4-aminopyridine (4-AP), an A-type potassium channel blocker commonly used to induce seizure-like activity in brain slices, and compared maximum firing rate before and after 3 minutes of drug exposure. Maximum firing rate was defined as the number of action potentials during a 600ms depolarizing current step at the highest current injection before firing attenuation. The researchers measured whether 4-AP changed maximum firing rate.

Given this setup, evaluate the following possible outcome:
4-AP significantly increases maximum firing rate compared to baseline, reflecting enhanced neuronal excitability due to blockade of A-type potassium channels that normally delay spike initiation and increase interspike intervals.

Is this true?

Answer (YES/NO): NO